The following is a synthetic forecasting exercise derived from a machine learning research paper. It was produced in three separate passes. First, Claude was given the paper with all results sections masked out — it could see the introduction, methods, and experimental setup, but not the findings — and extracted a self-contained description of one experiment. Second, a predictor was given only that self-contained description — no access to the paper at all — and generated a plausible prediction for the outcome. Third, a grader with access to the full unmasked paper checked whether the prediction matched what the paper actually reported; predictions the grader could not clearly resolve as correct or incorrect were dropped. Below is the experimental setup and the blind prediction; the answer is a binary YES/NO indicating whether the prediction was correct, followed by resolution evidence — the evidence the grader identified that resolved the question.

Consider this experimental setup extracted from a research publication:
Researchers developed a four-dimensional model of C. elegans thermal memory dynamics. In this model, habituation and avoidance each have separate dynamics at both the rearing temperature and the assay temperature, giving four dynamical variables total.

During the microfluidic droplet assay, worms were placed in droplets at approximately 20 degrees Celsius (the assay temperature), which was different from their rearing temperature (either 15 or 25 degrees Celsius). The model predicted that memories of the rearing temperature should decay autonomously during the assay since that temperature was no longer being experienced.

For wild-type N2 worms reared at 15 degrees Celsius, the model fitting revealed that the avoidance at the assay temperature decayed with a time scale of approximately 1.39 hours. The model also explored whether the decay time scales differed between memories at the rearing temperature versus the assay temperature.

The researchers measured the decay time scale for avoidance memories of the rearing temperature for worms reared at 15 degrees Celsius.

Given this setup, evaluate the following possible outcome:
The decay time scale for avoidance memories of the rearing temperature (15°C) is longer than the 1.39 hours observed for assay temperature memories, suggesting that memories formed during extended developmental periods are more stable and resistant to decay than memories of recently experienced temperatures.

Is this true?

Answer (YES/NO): YES